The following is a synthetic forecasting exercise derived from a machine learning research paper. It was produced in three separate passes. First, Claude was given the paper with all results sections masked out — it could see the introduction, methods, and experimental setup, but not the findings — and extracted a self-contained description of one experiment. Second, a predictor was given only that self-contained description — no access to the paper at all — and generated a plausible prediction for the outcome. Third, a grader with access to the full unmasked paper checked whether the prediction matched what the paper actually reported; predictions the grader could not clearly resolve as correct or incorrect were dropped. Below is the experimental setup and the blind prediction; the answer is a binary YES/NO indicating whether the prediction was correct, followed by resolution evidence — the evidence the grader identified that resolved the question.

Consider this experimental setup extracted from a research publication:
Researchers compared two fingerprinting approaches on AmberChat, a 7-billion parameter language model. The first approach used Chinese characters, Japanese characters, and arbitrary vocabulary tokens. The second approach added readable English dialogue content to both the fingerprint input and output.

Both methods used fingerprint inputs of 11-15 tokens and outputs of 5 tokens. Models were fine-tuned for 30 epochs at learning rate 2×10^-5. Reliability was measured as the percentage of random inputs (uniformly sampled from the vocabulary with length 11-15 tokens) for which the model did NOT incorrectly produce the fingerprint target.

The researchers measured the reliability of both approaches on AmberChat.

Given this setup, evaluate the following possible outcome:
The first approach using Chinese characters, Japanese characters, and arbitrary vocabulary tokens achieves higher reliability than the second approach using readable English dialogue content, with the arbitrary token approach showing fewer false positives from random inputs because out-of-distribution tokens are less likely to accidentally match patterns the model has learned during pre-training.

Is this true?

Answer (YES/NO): YES